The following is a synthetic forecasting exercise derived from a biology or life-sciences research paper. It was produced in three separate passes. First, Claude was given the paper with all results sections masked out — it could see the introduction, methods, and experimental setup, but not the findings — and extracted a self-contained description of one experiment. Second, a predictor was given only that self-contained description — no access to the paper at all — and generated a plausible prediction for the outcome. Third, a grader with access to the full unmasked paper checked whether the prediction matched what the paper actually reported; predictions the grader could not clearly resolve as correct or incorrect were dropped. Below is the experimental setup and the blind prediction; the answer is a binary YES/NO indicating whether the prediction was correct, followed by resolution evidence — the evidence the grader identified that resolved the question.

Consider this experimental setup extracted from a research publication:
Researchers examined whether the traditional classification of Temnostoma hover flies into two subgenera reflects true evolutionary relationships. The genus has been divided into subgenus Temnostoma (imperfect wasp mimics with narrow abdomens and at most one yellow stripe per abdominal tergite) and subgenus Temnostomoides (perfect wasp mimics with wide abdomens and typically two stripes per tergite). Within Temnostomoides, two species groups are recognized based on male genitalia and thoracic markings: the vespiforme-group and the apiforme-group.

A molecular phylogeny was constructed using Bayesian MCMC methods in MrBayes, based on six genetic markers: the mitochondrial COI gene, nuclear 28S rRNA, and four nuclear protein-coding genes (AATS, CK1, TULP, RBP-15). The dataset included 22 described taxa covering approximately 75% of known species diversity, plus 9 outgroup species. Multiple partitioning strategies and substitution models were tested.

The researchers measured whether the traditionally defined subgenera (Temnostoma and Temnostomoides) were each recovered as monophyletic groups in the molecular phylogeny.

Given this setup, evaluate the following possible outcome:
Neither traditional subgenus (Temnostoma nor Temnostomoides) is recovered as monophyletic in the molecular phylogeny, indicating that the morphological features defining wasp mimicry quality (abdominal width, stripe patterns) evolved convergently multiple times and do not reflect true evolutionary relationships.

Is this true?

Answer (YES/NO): NO